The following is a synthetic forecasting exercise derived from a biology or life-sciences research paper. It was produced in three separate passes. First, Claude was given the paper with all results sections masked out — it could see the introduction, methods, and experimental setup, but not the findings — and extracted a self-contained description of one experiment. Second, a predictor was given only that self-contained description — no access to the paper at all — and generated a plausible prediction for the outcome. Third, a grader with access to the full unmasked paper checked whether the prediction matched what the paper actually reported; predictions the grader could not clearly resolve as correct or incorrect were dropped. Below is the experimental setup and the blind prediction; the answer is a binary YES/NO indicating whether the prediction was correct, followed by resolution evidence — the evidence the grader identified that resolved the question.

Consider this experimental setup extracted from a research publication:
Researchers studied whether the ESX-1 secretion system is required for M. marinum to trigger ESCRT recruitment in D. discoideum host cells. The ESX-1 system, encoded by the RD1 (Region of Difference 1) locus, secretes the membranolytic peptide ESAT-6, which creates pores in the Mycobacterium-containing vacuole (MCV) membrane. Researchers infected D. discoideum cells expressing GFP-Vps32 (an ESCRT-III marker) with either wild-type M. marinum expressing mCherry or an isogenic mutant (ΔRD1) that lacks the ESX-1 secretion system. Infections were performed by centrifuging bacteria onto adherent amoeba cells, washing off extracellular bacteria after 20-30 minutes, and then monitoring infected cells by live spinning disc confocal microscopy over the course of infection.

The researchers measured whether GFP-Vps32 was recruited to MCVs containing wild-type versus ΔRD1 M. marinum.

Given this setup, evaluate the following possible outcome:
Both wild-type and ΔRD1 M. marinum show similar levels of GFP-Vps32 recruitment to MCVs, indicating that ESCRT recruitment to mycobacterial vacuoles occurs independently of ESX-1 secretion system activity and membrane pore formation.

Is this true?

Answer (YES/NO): NO